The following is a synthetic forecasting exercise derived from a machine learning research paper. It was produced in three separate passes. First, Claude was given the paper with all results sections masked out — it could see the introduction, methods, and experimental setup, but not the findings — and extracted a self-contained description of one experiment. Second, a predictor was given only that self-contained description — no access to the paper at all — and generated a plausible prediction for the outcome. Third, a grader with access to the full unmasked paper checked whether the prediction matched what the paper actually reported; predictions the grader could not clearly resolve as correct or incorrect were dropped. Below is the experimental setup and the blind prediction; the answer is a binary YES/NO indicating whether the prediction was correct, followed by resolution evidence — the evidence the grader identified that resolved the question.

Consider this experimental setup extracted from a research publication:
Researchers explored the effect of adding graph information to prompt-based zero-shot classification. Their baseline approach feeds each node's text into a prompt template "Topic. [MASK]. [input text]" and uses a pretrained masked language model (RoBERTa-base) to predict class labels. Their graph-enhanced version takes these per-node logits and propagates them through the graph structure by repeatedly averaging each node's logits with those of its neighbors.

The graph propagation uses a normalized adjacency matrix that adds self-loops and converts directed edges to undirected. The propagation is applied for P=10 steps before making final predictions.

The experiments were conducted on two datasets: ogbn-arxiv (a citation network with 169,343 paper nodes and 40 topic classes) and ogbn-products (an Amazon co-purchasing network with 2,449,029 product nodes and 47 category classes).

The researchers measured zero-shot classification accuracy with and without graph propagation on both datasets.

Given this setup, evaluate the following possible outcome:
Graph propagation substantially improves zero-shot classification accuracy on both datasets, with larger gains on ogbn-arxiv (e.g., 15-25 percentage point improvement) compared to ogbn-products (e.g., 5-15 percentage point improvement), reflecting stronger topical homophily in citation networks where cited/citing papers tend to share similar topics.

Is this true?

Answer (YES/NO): NO